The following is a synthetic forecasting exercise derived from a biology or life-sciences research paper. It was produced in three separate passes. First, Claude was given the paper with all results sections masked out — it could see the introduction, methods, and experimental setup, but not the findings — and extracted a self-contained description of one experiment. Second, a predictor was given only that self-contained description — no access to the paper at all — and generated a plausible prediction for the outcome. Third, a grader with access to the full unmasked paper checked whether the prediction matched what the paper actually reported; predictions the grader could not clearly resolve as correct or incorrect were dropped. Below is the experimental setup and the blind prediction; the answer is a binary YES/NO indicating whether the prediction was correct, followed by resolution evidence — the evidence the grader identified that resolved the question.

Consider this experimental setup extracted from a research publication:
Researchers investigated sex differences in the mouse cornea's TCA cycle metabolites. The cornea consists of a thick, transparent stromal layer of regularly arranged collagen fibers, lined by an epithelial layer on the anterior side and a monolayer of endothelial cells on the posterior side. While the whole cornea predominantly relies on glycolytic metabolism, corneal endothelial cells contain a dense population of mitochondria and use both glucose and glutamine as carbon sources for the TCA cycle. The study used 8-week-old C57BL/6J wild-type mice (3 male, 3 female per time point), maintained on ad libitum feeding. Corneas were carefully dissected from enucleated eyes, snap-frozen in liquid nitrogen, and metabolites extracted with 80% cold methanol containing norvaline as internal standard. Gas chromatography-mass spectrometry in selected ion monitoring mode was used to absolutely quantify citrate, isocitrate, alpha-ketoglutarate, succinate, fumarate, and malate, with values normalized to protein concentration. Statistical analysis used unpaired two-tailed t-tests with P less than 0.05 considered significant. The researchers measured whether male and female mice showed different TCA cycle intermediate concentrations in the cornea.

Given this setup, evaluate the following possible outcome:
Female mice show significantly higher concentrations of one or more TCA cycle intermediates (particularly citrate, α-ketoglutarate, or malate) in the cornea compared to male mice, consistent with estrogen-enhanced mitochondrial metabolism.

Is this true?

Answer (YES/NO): YES